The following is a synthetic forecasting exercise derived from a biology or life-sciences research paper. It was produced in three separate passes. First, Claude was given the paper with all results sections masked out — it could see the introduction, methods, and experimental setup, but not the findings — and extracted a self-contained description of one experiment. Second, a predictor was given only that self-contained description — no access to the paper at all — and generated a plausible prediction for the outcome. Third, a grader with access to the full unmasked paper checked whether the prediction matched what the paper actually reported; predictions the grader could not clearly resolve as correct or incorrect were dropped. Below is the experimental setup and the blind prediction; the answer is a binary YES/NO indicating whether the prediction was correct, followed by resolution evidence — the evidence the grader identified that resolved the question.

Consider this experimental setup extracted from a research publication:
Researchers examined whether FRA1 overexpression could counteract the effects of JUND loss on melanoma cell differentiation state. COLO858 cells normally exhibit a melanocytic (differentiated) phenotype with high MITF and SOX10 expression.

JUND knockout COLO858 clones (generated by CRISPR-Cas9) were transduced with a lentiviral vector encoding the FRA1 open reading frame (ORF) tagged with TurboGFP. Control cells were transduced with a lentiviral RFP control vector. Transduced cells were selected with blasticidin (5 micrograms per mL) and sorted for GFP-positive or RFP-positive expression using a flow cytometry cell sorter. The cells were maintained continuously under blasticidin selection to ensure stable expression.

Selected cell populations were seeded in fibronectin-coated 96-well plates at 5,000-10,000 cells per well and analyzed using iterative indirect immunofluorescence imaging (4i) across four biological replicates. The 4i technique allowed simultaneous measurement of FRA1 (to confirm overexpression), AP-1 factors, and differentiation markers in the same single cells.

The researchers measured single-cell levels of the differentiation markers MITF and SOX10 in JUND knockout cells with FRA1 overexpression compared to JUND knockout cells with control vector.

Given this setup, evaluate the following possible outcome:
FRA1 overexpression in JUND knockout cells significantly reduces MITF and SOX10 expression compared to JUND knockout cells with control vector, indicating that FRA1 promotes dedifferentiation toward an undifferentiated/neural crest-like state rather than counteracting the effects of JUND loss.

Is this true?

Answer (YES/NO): NO